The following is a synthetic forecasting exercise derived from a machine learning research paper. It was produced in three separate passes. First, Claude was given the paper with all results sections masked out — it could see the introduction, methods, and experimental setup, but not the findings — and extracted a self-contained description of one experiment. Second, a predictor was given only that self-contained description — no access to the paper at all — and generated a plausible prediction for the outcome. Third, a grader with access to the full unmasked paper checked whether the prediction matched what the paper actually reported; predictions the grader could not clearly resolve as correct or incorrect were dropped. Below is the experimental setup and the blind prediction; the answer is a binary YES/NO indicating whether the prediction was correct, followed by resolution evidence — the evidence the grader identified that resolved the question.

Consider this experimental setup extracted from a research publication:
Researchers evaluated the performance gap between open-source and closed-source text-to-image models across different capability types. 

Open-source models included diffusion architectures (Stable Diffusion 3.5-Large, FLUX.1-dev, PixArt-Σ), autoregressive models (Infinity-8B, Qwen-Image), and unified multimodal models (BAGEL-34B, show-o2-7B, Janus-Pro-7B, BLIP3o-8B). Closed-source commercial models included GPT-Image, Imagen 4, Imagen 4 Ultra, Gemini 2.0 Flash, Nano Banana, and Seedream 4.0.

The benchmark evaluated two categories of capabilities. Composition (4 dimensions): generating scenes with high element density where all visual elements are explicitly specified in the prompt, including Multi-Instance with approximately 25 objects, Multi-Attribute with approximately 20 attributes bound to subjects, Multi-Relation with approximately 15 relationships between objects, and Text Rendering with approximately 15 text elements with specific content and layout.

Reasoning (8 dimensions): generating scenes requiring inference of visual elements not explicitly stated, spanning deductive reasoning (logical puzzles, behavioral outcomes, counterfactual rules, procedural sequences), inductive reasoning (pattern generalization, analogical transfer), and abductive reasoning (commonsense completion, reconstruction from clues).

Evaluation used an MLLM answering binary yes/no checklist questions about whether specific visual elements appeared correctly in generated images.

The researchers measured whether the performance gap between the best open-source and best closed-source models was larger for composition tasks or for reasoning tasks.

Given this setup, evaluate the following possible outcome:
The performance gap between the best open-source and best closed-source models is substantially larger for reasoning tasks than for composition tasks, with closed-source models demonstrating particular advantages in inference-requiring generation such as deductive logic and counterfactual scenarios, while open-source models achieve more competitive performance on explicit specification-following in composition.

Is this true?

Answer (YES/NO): YES